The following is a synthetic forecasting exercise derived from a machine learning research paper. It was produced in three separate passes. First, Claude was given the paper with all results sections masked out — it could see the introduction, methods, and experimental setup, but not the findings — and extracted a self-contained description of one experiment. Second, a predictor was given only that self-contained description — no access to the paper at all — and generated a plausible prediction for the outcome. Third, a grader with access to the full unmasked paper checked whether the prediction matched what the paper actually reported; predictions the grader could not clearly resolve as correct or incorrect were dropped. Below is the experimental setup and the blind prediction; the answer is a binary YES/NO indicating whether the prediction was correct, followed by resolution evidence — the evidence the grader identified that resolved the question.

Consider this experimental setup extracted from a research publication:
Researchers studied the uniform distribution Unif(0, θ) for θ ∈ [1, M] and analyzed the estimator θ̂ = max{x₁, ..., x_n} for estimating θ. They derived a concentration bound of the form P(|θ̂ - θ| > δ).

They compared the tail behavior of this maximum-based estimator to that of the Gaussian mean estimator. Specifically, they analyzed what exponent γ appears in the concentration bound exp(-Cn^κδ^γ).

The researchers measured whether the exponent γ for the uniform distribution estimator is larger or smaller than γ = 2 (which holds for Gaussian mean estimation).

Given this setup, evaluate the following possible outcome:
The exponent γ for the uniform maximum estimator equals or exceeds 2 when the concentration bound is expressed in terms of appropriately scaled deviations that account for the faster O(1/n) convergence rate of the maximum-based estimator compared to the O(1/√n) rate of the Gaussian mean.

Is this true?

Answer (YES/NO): NO